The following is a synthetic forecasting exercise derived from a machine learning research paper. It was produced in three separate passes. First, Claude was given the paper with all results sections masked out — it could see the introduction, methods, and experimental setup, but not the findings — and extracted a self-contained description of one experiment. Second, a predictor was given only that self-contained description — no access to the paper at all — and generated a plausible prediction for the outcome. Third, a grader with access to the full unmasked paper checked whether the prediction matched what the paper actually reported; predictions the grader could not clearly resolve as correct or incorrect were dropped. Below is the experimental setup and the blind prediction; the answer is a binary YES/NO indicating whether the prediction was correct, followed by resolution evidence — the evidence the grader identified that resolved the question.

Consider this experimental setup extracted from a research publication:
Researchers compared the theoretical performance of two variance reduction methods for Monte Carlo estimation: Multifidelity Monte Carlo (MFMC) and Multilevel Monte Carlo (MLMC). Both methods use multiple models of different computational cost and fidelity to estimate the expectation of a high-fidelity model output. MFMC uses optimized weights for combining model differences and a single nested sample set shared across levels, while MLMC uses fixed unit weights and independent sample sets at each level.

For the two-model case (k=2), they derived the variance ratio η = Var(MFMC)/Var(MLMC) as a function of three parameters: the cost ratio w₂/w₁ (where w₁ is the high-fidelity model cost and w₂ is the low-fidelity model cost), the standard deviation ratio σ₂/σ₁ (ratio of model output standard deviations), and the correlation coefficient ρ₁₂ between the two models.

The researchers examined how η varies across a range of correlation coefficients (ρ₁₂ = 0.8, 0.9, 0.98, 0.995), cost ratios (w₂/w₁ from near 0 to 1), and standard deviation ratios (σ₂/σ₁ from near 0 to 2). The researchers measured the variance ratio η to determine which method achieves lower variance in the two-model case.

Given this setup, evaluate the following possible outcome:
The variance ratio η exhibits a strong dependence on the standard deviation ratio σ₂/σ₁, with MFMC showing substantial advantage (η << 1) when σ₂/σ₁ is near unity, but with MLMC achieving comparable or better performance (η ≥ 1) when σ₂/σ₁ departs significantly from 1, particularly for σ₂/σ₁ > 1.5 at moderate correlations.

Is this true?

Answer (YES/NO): NO